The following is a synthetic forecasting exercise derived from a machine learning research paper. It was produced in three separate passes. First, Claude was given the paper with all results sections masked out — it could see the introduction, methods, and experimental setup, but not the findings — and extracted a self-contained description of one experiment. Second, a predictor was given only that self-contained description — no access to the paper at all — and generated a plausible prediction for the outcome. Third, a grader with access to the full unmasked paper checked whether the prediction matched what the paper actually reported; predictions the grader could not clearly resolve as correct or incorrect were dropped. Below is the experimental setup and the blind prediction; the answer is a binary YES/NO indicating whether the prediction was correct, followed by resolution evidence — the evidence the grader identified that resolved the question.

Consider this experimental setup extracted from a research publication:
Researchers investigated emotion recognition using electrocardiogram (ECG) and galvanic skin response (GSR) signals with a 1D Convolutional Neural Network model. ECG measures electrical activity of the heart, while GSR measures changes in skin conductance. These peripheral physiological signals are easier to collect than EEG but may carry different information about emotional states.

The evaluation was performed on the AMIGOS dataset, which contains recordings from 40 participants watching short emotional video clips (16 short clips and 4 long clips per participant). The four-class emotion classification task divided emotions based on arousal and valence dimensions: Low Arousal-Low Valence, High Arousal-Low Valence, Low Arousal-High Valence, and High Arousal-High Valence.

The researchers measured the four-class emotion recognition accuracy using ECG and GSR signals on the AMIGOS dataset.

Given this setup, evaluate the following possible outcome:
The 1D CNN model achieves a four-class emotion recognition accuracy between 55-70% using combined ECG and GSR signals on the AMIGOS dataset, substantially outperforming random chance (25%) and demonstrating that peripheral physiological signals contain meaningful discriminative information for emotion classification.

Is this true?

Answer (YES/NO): NO